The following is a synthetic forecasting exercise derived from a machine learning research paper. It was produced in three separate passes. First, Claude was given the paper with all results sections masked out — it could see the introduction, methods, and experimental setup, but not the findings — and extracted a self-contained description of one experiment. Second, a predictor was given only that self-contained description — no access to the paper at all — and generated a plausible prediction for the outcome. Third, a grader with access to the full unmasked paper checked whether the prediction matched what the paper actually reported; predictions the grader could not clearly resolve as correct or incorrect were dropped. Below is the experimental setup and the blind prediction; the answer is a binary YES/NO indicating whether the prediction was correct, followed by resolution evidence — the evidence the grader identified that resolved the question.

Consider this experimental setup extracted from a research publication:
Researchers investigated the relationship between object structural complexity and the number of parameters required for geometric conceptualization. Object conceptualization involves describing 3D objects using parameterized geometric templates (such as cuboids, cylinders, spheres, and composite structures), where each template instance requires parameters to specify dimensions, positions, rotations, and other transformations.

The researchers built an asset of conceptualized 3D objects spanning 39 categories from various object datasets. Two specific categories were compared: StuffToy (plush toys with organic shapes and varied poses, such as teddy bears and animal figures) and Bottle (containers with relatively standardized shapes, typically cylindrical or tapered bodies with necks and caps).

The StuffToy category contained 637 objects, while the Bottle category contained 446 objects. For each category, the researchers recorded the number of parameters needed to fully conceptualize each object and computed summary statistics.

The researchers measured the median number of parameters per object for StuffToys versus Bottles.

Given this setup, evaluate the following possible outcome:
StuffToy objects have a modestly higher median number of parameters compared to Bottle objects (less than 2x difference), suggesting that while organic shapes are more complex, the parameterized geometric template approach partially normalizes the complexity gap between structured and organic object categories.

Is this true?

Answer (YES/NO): NO